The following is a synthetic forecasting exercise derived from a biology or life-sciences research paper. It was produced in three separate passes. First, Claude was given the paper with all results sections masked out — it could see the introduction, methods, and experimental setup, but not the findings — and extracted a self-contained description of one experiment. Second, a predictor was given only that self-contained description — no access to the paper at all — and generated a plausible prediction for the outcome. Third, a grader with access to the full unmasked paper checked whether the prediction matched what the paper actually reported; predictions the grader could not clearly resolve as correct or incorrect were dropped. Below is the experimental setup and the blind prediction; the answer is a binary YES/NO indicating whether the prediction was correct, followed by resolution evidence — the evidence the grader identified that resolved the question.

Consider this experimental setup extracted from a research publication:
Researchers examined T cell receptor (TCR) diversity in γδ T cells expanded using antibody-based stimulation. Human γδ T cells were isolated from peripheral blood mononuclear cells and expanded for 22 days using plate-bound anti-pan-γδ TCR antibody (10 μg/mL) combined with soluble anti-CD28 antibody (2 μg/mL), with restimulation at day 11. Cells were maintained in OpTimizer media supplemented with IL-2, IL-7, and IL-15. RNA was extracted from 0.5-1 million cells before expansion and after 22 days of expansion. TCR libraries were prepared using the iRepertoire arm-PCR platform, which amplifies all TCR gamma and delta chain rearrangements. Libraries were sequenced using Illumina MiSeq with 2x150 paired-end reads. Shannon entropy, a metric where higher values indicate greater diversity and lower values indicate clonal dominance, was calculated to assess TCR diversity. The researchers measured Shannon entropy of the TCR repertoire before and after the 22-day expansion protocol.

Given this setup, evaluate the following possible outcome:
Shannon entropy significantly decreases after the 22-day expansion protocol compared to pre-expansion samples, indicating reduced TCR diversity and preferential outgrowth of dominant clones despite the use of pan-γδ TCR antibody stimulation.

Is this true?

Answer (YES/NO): NO